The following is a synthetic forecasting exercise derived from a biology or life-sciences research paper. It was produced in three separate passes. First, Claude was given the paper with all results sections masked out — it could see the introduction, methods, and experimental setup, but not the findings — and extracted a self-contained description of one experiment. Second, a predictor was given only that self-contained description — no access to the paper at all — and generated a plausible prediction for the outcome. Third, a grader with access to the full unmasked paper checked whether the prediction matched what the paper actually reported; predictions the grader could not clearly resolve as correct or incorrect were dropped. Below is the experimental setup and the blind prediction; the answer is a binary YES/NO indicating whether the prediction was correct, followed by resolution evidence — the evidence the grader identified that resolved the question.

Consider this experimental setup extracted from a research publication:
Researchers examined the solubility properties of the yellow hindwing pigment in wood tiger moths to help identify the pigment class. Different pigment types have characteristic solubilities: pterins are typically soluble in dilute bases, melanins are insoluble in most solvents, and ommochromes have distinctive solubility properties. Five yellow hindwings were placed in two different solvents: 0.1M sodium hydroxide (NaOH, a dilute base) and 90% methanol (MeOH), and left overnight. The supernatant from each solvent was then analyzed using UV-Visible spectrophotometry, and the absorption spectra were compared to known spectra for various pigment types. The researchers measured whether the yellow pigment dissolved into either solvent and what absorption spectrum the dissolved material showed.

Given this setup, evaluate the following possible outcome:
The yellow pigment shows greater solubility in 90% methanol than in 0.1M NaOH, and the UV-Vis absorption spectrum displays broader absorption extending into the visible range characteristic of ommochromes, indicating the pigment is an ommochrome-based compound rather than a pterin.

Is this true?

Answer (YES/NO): NO